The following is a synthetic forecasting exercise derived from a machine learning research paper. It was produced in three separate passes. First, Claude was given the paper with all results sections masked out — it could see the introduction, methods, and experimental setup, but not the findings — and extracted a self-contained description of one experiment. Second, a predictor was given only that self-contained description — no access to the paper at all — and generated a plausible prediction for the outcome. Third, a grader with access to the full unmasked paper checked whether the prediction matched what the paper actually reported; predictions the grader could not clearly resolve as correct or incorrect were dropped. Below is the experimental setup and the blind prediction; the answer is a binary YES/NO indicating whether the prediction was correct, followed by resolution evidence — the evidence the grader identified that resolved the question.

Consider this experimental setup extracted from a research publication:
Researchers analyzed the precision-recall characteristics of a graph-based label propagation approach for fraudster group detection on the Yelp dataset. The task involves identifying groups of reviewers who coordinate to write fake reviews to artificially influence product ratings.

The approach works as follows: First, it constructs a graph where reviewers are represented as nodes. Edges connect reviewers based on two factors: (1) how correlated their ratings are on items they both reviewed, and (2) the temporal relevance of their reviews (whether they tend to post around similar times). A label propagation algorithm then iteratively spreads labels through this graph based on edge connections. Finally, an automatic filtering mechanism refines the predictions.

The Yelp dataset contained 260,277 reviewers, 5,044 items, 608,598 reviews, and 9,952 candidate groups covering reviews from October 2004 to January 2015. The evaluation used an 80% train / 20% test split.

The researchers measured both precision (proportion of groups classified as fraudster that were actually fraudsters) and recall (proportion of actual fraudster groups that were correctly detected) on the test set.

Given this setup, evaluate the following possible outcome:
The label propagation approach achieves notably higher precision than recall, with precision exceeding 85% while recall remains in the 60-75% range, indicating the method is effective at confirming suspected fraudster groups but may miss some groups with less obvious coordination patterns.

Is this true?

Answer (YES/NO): NO